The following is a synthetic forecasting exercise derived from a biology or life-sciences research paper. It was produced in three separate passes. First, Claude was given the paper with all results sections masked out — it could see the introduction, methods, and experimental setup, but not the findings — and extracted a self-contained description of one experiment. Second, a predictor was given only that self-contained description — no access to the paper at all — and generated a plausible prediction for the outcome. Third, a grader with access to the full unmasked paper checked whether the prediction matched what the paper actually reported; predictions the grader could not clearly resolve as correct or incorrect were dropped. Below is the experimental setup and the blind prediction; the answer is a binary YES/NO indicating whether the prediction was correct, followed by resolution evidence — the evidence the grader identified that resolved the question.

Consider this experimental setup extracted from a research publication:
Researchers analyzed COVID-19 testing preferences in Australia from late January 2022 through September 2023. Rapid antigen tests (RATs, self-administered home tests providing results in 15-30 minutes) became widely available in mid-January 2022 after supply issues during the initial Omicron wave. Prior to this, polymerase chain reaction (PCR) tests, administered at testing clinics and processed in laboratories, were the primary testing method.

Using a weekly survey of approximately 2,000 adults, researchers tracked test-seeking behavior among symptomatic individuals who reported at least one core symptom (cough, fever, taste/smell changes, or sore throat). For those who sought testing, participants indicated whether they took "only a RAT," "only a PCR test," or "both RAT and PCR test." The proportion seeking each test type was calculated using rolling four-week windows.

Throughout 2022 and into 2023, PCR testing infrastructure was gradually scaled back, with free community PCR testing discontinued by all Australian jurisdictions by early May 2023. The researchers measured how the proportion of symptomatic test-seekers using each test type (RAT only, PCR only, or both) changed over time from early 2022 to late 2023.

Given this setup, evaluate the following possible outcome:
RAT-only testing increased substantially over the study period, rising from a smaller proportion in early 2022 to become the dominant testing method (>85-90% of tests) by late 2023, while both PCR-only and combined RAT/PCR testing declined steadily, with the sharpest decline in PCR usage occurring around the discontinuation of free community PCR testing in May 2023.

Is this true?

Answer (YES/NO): NO